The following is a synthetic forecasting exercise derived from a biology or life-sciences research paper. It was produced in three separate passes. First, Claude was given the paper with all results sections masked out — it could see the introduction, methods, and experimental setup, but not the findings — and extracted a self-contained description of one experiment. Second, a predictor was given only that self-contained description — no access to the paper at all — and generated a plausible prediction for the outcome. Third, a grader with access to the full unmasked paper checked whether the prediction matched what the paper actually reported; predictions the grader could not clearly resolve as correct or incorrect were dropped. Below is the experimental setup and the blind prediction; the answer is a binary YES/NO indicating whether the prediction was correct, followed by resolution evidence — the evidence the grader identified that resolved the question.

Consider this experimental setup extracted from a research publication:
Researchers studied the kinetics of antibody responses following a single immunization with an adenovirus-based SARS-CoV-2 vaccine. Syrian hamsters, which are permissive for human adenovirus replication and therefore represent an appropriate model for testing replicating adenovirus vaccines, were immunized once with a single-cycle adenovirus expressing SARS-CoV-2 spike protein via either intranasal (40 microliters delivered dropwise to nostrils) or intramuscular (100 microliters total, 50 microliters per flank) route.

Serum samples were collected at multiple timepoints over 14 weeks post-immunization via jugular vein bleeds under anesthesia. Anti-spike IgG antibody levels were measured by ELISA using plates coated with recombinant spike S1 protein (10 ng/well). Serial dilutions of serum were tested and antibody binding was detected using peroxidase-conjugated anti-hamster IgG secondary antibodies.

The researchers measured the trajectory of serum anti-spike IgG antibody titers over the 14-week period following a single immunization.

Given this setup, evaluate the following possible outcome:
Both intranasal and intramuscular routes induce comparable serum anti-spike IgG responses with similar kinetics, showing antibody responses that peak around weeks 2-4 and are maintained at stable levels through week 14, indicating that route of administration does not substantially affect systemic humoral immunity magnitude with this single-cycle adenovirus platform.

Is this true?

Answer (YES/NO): NO